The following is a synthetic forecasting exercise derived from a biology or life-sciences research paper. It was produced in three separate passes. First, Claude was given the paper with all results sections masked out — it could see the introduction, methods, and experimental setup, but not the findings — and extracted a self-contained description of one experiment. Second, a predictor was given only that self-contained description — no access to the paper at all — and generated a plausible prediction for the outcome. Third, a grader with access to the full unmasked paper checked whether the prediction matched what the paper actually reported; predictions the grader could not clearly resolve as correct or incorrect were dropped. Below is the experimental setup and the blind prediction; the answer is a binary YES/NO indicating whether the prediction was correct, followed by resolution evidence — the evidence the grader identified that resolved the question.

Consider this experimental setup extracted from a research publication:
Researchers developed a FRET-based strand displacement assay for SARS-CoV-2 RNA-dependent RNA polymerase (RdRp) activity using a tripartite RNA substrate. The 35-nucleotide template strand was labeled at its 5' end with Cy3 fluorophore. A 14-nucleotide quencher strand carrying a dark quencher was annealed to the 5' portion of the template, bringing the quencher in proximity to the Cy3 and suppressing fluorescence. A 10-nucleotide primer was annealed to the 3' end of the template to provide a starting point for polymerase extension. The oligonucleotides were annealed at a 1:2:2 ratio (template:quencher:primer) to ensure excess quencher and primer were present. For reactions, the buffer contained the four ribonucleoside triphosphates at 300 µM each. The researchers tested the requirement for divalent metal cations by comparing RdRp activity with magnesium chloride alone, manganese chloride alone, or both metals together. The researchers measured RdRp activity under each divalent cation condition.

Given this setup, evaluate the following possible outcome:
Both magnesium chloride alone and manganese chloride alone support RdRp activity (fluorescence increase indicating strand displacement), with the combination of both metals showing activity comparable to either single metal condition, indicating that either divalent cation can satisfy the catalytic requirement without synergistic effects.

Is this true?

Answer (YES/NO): NO